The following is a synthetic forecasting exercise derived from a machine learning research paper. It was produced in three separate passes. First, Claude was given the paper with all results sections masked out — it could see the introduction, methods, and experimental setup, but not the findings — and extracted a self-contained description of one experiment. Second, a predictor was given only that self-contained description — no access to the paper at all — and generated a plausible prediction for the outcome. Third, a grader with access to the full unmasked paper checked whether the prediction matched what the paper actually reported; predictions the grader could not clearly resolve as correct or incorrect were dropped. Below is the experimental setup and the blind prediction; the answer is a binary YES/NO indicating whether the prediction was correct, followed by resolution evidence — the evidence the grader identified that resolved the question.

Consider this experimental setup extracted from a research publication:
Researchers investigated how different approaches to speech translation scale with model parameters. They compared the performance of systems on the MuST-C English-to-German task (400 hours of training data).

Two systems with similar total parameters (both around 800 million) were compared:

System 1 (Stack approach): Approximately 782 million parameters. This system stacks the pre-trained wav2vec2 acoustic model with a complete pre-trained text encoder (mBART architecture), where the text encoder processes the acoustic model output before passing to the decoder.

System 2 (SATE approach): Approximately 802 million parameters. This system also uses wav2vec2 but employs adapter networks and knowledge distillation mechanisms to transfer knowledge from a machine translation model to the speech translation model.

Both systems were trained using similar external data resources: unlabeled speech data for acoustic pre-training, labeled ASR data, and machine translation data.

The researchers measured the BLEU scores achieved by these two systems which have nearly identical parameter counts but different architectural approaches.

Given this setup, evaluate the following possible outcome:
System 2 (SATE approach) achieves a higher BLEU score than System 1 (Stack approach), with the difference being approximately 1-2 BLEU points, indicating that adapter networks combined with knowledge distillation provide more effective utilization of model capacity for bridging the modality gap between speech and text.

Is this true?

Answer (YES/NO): NO